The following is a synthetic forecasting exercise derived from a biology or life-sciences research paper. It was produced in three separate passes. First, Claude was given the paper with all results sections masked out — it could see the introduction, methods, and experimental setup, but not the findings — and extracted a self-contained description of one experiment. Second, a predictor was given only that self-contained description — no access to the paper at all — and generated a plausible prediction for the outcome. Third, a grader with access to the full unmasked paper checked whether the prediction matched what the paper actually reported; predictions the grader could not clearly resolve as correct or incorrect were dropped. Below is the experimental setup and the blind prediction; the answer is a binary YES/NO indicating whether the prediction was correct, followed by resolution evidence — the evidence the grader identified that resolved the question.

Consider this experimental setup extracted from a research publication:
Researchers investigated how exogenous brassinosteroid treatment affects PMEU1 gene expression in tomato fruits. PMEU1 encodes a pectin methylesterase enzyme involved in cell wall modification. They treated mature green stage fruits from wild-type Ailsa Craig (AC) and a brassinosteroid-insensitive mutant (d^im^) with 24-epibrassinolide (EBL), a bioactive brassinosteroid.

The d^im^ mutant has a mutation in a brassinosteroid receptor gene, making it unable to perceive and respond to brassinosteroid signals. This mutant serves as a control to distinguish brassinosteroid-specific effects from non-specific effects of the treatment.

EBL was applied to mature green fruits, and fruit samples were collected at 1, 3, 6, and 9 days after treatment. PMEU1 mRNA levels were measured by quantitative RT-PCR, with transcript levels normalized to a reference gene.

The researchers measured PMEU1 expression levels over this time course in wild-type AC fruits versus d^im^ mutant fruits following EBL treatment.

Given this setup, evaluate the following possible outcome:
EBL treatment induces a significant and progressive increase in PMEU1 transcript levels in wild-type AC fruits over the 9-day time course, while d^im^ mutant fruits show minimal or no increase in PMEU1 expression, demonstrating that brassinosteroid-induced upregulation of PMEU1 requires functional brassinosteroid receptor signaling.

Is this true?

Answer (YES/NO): NO